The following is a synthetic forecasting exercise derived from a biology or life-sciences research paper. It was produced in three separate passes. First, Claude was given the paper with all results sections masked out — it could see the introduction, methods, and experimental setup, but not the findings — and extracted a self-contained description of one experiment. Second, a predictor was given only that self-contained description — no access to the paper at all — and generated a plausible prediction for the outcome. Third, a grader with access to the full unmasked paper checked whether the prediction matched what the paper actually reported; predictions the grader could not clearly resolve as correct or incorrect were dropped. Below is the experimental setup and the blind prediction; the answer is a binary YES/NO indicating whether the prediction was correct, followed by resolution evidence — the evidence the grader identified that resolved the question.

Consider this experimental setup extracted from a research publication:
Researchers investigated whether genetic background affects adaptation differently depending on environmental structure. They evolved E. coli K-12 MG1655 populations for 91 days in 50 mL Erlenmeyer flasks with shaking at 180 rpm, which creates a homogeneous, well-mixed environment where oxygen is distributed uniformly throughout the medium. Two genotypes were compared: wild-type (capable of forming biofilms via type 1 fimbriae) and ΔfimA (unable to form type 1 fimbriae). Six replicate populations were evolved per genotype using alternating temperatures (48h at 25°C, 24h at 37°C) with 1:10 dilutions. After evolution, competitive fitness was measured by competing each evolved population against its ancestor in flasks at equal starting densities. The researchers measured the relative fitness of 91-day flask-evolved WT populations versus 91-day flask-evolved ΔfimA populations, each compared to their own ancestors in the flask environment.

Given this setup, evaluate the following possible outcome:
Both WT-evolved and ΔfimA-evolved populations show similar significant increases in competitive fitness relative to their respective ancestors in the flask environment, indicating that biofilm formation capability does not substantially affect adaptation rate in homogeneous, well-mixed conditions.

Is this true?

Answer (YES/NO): YES